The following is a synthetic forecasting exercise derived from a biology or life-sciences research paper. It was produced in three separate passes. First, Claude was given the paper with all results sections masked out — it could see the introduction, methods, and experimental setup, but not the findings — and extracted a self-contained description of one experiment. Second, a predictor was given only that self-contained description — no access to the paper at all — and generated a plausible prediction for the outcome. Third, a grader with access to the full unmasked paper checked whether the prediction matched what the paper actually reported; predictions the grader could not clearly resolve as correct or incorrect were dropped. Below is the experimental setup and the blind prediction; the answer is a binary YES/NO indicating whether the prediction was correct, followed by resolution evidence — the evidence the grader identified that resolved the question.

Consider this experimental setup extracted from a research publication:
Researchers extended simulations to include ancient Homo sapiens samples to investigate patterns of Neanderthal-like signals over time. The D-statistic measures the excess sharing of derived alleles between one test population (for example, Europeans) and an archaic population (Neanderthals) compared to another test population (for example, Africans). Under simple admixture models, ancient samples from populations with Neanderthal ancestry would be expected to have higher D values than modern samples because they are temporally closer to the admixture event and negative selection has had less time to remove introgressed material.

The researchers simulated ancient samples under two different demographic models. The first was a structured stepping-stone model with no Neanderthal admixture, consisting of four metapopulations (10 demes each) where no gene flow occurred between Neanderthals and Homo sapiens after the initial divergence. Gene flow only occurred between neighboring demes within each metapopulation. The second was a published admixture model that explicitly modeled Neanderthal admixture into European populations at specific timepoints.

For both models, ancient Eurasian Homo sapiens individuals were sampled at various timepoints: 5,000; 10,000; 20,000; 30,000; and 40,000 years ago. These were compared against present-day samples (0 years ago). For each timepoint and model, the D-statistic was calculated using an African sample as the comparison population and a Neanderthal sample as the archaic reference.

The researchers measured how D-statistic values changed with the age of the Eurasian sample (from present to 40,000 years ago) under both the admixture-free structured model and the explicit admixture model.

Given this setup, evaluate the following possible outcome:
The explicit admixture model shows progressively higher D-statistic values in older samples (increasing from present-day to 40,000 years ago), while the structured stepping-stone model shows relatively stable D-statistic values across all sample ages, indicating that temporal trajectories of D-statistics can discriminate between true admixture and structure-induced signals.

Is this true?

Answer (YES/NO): NO